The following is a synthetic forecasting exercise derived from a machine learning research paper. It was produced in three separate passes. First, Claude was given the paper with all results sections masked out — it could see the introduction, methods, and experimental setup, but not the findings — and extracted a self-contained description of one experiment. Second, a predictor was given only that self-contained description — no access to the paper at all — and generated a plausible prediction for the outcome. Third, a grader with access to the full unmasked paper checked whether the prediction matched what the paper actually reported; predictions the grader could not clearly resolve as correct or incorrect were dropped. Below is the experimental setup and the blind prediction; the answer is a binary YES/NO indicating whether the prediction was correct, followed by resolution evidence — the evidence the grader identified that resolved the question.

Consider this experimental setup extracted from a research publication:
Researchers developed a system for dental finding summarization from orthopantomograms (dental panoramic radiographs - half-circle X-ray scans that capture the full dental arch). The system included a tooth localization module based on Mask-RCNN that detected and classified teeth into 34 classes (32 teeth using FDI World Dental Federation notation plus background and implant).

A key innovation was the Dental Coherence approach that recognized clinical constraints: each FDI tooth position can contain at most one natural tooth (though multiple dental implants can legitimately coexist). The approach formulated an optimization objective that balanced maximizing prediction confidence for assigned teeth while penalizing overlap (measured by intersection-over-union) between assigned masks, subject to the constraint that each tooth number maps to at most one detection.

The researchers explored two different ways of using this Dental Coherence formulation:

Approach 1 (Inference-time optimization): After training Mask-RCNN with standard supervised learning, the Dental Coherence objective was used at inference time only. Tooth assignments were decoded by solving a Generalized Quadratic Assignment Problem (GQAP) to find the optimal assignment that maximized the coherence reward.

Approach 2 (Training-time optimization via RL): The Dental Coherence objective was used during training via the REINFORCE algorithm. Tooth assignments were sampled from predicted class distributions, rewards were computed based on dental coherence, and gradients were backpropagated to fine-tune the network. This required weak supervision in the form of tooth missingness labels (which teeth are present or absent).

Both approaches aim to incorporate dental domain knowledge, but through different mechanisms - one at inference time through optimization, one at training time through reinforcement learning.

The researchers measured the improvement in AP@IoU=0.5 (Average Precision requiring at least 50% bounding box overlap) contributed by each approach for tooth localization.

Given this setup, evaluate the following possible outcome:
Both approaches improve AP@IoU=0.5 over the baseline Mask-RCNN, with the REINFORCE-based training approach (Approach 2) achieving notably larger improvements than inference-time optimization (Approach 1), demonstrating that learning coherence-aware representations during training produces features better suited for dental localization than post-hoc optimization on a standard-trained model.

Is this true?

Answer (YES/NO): NO